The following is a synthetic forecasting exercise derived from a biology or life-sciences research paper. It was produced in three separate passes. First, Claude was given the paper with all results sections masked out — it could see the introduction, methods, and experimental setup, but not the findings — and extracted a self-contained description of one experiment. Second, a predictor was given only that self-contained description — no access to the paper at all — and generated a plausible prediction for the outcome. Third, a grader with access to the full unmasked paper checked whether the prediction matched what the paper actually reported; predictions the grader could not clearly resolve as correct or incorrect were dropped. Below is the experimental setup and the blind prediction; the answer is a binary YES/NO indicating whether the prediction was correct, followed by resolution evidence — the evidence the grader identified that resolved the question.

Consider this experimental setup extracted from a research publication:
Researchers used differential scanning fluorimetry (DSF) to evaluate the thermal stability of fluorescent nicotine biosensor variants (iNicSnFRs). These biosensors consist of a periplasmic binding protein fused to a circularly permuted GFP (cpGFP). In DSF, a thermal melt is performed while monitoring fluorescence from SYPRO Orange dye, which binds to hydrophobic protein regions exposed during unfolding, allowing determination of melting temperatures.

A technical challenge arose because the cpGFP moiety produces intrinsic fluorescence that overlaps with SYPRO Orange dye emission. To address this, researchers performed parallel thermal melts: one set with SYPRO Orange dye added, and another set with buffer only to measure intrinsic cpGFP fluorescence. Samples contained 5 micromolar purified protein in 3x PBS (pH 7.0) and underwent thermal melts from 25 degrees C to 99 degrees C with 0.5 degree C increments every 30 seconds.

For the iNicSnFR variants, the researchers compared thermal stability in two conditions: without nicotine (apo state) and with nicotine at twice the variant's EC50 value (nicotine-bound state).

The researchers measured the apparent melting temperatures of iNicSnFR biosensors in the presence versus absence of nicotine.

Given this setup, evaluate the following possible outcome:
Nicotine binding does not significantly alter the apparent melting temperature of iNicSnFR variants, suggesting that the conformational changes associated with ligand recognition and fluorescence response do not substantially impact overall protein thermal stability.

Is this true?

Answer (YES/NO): NO